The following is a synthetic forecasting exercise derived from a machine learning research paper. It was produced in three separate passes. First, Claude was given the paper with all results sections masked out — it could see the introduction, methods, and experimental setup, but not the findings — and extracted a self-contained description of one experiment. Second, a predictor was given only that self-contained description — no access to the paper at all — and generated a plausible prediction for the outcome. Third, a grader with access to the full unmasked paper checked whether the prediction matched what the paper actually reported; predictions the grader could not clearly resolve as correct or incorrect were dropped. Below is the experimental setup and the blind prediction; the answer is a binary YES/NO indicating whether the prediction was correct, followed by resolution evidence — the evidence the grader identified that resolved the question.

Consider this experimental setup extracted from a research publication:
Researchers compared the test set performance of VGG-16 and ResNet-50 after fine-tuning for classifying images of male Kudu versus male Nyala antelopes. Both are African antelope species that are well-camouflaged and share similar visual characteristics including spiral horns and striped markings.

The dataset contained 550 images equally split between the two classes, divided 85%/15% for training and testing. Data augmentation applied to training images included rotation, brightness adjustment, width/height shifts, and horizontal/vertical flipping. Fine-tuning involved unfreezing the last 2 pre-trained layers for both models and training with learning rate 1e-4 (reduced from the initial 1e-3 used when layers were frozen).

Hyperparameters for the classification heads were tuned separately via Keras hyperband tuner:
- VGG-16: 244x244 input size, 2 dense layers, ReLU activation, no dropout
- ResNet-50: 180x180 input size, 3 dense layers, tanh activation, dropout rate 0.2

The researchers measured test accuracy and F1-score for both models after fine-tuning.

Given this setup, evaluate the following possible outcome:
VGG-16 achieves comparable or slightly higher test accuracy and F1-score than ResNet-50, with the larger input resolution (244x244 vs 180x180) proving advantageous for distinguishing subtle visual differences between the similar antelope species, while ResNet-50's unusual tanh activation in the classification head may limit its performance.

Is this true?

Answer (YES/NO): NO